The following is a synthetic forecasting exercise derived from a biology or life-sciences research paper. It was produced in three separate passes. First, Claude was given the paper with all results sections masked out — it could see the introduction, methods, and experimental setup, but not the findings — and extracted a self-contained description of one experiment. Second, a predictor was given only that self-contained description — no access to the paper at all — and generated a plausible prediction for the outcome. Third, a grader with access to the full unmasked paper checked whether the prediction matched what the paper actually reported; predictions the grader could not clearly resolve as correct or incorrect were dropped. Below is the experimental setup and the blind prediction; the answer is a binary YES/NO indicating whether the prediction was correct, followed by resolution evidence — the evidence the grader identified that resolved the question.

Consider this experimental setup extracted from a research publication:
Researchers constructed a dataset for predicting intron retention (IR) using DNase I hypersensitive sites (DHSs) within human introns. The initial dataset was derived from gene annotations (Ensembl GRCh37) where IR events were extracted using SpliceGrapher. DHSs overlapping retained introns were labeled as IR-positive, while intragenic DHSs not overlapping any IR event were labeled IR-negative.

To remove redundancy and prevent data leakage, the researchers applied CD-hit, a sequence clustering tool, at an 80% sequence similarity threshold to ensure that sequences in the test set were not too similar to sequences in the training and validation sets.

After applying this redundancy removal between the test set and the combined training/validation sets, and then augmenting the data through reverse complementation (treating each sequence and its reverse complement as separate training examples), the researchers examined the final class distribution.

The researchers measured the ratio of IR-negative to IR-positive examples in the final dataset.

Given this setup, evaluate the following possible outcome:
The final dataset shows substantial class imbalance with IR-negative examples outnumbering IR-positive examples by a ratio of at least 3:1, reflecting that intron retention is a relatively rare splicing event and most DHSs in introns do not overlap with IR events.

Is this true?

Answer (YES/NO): NO